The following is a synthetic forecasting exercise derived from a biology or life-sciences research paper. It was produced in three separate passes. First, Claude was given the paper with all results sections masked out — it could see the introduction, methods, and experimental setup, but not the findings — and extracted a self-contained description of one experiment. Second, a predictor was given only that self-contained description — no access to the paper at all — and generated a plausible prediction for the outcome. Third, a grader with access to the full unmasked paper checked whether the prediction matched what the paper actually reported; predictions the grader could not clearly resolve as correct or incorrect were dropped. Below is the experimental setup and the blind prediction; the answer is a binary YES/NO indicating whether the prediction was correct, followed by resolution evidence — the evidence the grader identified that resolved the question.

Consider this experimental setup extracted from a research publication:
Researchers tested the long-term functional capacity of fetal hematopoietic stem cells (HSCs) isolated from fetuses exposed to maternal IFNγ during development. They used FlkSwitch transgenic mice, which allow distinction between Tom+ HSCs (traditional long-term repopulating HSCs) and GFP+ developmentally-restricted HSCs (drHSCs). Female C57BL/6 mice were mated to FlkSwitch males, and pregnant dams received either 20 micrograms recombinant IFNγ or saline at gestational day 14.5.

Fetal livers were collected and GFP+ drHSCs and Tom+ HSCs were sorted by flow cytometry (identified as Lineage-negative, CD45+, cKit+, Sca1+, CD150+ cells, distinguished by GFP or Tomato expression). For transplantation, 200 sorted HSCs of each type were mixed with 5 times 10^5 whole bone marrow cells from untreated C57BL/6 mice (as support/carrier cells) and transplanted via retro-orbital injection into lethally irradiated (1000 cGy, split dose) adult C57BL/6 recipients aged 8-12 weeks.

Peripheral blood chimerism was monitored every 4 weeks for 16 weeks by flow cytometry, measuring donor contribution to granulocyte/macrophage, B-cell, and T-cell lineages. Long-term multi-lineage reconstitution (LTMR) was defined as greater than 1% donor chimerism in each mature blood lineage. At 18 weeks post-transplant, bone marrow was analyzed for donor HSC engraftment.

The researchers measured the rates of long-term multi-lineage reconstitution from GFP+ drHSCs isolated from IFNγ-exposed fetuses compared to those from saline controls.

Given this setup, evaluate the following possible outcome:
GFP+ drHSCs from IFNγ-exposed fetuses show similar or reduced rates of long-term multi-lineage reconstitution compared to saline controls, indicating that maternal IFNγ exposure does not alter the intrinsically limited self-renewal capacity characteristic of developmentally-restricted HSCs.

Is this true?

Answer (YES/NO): NO